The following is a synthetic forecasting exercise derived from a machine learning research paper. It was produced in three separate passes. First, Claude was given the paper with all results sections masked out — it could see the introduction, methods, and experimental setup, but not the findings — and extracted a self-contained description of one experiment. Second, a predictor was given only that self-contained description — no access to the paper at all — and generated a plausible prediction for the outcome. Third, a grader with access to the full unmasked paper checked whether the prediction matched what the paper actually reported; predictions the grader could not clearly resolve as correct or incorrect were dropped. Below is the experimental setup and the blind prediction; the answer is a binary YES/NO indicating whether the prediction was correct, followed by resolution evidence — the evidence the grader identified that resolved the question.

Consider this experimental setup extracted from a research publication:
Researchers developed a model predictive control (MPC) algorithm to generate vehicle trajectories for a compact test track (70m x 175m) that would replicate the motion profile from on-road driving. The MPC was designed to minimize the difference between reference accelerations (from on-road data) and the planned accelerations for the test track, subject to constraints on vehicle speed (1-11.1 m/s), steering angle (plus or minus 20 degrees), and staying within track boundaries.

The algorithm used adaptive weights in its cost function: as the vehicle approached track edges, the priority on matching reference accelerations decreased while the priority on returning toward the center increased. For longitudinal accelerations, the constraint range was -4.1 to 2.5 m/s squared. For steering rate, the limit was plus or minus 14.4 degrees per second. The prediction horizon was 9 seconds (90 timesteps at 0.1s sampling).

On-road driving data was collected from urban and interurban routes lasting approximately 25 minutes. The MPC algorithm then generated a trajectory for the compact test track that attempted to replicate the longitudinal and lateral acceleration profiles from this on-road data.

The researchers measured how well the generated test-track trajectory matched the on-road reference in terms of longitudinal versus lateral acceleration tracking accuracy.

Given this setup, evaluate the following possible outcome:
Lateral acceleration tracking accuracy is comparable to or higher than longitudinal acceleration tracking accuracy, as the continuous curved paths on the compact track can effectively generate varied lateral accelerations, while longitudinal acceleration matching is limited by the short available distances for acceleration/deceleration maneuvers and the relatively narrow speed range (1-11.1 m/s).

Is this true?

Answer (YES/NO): YES